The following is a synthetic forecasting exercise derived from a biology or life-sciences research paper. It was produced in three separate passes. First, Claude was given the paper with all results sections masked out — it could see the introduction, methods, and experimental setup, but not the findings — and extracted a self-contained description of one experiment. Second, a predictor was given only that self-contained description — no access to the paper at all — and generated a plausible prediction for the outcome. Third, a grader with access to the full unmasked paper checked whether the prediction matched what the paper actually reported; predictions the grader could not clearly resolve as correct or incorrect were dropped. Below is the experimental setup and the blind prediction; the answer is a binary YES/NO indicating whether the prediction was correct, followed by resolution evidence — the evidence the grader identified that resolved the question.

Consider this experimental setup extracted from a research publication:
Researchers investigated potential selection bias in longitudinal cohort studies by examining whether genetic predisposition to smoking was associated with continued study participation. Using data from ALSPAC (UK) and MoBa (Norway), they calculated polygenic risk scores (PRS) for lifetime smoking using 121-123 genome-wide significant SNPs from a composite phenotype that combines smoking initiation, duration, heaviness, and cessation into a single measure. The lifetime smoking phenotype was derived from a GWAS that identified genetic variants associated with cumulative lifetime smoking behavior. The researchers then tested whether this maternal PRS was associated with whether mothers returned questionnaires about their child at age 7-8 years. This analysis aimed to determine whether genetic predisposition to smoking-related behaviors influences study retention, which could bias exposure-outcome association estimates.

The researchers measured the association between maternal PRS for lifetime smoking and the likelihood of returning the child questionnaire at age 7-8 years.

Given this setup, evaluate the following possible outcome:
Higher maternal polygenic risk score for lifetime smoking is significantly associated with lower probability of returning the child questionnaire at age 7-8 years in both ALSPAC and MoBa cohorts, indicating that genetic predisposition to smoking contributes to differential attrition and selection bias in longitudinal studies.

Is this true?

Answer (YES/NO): YES